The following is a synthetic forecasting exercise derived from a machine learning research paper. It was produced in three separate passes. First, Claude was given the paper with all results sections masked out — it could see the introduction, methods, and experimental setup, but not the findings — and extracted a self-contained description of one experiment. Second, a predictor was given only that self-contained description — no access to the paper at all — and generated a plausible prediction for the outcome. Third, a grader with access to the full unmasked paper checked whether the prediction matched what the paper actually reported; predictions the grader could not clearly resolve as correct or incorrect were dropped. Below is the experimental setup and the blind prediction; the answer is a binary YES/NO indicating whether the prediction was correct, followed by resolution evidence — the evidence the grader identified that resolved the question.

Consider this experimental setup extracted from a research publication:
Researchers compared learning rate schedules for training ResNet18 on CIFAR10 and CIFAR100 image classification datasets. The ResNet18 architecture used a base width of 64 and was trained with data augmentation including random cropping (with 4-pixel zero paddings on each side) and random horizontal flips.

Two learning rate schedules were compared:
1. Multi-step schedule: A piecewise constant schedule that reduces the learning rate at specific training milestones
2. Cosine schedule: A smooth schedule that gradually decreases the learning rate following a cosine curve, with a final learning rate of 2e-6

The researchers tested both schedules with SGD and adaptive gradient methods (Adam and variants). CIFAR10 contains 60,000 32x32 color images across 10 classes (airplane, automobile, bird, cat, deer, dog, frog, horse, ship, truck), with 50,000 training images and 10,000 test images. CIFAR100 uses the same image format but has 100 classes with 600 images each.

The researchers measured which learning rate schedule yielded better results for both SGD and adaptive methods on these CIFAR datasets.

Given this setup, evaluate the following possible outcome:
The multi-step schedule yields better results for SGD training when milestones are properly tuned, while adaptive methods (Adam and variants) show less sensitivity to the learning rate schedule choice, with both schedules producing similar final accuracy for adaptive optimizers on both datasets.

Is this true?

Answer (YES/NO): NO